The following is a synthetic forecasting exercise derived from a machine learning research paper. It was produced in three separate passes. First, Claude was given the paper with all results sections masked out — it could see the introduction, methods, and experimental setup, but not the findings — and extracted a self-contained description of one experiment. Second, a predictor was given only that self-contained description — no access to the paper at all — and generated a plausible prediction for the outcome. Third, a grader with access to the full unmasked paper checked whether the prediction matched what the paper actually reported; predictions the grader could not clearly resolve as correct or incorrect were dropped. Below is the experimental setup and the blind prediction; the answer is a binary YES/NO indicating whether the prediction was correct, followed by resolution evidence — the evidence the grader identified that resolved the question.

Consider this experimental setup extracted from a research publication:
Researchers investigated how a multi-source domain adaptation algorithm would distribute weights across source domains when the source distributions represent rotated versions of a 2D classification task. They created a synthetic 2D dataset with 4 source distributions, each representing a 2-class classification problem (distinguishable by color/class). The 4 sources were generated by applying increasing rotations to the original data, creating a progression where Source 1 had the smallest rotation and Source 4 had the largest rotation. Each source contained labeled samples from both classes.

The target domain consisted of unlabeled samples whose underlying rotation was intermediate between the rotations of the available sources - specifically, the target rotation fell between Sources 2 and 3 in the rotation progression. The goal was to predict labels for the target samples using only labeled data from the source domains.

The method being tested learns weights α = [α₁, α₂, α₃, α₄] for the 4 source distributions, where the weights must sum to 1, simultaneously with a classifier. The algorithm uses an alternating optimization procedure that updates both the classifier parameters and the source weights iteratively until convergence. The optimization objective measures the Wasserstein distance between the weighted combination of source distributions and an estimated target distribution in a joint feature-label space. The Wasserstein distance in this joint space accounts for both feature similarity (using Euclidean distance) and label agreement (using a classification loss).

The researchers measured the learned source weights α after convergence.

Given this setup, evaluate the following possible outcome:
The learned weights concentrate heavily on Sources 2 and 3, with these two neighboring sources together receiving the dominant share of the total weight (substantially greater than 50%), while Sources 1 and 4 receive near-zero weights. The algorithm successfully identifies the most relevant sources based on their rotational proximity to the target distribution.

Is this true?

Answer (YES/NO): YES